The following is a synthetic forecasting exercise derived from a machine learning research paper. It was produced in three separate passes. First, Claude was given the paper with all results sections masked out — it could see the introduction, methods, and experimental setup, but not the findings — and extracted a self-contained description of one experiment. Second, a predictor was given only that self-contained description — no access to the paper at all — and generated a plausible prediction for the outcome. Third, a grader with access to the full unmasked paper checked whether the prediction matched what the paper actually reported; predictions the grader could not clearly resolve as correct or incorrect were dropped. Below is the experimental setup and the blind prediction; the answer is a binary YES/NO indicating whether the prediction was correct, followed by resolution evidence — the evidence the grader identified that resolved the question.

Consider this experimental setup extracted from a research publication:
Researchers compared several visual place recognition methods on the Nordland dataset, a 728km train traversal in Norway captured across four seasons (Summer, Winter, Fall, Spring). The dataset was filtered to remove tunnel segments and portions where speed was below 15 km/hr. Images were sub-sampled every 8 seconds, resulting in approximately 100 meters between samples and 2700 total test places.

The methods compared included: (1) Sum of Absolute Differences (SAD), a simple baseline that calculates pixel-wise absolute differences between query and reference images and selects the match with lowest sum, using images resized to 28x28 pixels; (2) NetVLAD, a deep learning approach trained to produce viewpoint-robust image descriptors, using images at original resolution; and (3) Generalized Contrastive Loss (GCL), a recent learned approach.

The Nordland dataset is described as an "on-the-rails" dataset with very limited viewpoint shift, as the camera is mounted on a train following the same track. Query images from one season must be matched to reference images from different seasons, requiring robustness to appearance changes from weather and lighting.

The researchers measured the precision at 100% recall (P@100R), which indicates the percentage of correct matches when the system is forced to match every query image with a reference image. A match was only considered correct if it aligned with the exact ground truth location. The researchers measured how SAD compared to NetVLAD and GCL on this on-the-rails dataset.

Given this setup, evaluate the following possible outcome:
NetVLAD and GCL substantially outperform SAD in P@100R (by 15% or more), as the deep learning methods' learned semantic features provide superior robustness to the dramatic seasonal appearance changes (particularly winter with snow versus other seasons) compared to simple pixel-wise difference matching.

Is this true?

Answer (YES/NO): NO